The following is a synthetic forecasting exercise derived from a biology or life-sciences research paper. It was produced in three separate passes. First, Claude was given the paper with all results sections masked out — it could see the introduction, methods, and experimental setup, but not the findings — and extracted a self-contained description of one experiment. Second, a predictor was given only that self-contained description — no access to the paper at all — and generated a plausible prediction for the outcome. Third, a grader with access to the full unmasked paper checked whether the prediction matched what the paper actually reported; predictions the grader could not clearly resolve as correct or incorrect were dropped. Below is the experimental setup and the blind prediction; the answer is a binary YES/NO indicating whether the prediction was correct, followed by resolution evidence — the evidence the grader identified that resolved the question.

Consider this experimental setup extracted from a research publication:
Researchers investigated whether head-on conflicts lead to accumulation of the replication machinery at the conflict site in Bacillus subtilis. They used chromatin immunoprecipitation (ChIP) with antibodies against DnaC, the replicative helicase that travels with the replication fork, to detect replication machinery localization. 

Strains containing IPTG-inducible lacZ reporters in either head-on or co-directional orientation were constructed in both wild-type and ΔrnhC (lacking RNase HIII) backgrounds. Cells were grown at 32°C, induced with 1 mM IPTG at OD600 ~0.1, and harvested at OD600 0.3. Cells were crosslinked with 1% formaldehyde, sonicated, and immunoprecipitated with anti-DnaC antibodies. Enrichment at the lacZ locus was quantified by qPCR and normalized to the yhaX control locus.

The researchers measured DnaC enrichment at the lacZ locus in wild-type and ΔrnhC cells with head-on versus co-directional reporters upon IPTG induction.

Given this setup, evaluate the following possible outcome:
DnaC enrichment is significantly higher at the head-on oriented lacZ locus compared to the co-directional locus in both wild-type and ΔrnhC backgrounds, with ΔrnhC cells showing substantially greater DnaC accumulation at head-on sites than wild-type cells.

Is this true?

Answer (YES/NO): YES